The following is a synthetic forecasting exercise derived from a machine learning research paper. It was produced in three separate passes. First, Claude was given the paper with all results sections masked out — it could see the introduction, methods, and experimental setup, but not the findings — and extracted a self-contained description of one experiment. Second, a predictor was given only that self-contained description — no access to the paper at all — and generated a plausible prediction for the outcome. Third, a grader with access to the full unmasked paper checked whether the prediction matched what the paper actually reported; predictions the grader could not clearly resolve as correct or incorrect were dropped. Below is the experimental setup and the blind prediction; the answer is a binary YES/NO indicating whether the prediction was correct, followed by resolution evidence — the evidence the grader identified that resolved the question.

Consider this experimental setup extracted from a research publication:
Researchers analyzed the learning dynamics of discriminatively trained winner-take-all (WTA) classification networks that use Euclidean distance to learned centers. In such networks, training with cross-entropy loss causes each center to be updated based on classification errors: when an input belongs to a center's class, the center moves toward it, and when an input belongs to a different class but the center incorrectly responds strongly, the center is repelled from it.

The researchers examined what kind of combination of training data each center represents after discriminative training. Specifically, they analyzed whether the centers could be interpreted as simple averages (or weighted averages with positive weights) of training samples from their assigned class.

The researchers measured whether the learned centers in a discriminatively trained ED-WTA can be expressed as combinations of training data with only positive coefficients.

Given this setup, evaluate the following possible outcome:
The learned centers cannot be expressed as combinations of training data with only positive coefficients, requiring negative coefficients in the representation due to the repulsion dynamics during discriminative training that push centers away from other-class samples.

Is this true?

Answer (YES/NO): YES